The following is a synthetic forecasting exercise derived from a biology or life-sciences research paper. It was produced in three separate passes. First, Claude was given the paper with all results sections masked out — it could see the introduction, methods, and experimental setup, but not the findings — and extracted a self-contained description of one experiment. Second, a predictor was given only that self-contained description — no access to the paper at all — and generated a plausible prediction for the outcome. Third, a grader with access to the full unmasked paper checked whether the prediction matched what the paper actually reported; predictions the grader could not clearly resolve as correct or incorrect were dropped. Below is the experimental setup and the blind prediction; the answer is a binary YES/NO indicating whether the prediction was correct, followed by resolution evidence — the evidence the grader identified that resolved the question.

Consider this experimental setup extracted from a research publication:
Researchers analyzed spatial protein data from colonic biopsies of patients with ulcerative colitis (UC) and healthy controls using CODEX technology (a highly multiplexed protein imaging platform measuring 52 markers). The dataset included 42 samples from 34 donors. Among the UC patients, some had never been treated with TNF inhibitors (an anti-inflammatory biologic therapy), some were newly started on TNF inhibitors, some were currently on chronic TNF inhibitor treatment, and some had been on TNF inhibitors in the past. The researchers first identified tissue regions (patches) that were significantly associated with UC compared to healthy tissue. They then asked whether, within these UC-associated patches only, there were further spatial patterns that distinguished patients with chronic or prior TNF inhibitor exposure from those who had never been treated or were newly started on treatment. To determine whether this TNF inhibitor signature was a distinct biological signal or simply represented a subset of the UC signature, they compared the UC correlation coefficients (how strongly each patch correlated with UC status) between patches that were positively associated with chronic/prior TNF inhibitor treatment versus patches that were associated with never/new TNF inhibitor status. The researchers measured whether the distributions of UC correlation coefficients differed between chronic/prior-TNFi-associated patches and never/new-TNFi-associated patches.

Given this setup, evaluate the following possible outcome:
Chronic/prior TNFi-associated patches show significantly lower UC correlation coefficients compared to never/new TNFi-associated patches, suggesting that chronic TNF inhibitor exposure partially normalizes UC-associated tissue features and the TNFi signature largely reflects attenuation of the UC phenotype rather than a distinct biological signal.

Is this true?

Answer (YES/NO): NO